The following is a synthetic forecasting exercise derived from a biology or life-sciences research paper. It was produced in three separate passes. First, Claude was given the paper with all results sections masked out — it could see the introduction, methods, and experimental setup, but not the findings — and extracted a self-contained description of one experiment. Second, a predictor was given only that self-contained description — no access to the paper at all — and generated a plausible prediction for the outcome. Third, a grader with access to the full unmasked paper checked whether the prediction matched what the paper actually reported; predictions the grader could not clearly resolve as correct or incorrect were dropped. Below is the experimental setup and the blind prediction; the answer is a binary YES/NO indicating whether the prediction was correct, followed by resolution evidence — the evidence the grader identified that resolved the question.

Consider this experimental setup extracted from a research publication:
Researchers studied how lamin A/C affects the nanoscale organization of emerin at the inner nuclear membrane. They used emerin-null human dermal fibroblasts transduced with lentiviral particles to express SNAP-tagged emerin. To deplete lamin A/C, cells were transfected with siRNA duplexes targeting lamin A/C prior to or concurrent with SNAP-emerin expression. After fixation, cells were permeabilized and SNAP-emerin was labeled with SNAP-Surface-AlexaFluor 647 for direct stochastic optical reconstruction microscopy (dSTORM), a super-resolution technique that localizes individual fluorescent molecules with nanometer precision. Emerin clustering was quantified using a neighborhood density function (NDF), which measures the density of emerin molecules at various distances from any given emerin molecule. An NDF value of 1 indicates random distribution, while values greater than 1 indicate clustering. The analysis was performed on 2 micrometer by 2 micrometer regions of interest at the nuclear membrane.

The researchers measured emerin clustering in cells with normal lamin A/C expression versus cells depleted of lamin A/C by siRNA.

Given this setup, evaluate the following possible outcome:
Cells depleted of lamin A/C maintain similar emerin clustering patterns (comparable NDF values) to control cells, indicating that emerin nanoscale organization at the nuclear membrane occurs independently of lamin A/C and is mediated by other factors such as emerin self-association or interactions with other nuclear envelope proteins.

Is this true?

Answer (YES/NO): NO